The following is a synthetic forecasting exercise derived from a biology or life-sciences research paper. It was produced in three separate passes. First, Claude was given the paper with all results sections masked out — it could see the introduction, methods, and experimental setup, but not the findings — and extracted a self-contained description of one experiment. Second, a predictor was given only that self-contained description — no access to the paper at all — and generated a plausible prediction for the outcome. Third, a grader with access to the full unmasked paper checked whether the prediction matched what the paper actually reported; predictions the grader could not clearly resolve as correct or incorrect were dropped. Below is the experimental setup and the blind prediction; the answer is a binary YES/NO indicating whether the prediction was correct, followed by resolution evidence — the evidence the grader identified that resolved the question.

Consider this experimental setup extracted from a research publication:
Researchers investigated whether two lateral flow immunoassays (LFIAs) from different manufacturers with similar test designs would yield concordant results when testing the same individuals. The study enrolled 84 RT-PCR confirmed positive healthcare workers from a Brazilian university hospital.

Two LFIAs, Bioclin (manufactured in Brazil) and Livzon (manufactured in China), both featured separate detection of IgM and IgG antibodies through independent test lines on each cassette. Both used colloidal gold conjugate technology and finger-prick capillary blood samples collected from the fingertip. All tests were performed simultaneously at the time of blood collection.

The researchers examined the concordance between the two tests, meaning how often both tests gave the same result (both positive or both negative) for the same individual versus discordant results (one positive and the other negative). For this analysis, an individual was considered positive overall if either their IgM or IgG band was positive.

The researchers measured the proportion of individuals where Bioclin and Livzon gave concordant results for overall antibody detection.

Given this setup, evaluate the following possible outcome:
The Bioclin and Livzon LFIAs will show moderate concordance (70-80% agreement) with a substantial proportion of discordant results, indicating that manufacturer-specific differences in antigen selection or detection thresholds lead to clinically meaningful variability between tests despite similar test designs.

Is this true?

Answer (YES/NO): NO